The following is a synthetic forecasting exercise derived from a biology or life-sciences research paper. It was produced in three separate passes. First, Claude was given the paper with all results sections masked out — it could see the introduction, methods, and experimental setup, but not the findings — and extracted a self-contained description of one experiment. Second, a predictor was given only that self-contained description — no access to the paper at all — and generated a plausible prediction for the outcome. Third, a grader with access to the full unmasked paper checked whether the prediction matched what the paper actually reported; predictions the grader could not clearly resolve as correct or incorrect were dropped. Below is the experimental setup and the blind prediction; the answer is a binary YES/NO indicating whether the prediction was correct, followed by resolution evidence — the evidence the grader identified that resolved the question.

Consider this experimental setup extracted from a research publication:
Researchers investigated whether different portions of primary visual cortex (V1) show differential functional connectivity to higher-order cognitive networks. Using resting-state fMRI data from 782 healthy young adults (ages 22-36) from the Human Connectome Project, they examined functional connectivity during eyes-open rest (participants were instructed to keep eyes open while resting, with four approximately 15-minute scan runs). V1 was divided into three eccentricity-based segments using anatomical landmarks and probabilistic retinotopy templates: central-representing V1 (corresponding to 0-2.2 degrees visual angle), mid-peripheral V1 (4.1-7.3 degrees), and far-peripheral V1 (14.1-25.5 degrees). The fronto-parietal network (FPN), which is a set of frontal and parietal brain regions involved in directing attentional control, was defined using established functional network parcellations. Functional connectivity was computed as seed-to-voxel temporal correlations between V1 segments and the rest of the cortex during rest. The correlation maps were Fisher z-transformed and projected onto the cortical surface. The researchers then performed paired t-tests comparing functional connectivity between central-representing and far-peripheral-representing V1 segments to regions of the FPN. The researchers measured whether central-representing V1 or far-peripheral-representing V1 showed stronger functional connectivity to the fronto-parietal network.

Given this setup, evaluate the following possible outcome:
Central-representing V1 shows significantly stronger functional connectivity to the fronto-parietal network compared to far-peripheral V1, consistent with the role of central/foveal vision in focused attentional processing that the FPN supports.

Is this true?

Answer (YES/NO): YES